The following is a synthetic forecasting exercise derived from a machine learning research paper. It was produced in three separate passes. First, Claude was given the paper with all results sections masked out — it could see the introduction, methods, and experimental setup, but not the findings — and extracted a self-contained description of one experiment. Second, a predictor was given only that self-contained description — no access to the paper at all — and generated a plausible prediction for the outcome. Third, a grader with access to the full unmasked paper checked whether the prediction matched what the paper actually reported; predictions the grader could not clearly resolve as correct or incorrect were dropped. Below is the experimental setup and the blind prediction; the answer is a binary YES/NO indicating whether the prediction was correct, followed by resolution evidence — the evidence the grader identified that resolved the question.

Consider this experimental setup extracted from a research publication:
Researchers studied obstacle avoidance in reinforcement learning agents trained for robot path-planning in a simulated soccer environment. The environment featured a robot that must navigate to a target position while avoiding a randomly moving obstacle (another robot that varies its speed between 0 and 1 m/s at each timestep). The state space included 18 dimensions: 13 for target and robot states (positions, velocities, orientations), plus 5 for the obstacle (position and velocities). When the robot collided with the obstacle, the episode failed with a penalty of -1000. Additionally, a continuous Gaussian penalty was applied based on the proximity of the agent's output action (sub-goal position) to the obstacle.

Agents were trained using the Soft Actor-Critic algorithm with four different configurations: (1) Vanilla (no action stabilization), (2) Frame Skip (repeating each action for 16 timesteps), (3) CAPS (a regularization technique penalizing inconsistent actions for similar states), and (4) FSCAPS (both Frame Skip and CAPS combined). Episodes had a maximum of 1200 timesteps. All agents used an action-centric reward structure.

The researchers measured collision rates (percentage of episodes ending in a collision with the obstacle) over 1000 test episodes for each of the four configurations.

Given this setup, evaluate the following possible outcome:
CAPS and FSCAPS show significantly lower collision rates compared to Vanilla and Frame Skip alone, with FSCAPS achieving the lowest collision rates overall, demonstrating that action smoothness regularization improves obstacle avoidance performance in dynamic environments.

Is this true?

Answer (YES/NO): YES